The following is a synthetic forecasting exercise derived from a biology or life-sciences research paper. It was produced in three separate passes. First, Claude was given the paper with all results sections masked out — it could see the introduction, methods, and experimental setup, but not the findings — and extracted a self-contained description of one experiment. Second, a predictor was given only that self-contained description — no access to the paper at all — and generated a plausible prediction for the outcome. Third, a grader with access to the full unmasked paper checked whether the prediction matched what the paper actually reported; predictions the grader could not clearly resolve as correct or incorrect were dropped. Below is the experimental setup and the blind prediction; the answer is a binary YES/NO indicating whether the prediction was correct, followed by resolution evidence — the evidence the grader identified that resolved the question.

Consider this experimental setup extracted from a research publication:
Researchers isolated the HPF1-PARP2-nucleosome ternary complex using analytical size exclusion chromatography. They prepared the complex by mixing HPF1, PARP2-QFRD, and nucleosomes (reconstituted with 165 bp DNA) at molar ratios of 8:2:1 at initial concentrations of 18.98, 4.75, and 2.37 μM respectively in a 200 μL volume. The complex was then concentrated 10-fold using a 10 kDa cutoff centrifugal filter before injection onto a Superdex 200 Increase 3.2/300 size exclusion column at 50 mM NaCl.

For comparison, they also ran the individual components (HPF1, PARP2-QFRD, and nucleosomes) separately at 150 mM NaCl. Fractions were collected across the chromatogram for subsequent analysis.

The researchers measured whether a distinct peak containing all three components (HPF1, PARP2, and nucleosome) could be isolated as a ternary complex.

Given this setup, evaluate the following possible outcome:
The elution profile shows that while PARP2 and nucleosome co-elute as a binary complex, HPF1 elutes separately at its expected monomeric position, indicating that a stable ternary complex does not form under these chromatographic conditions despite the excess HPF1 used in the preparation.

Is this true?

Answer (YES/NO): NO